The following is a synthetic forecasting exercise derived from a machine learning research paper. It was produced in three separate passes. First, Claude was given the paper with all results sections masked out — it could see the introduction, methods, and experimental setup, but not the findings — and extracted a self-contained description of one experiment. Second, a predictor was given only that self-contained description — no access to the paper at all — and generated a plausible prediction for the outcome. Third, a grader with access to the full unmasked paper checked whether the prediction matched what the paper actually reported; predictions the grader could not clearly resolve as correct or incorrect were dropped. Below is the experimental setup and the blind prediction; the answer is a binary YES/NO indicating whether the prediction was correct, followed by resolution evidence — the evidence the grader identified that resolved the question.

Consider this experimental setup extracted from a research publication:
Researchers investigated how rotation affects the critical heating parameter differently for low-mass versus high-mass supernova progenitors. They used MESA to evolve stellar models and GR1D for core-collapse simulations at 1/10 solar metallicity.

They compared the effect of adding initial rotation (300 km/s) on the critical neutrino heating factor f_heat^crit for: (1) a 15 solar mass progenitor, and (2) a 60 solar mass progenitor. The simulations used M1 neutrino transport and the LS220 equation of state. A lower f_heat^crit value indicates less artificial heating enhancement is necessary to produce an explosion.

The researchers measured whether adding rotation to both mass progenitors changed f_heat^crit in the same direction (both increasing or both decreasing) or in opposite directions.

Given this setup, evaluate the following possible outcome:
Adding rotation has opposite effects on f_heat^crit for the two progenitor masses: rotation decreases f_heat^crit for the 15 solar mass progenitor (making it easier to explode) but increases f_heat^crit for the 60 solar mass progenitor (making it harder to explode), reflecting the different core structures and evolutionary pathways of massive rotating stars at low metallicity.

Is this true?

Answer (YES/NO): YES